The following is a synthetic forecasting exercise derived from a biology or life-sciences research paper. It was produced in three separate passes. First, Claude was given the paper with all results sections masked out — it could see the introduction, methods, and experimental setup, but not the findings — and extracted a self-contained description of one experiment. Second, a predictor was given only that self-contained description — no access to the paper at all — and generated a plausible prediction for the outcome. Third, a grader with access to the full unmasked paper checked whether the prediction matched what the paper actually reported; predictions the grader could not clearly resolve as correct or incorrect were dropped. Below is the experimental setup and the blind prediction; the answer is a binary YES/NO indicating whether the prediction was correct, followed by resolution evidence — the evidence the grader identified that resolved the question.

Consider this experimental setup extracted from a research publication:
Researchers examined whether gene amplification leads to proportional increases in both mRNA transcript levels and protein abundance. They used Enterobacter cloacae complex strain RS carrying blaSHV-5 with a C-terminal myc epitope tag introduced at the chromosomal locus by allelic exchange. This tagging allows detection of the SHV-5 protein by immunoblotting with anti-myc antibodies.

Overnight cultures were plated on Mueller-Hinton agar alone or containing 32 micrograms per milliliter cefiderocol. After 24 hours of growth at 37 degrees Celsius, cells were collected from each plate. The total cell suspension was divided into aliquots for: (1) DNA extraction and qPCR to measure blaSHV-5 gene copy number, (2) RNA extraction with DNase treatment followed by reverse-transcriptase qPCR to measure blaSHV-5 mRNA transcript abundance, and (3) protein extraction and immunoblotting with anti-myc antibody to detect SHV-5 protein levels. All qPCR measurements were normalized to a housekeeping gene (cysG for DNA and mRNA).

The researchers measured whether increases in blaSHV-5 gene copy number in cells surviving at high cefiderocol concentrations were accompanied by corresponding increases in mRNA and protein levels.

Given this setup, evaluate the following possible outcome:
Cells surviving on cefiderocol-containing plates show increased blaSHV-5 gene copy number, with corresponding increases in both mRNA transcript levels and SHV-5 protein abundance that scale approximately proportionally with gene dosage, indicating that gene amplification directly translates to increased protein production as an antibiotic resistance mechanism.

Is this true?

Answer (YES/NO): YES